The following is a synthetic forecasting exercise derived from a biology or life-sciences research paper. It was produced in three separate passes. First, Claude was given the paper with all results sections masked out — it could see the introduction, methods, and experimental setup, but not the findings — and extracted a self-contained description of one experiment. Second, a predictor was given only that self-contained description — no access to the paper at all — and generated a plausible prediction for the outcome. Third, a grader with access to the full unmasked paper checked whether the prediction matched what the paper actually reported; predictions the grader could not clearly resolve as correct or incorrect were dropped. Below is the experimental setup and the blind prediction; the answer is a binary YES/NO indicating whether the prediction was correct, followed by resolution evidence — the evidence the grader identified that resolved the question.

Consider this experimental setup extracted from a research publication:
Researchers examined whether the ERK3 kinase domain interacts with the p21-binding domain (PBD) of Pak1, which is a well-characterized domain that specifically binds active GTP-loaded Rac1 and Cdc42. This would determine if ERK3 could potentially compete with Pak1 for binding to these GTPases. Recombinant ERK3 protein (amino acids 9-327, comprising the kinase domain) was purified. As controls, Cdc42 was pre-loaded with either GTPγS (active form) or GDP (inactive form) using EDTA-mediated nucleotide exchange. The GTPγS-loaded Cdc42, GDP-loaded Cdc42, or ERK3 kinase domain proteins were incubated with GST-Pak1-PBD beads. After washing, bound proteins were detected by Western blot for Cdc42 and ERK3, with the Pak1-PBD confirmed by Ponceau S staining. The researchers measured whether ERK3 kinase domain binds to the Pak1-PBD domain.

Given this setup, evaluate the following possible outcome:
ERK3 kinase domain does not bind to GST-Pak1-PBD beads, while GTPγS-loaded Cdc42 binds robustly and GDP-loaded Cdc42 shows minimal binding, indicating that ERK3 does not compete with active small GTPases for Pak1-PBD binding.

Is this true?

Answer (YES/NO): YES